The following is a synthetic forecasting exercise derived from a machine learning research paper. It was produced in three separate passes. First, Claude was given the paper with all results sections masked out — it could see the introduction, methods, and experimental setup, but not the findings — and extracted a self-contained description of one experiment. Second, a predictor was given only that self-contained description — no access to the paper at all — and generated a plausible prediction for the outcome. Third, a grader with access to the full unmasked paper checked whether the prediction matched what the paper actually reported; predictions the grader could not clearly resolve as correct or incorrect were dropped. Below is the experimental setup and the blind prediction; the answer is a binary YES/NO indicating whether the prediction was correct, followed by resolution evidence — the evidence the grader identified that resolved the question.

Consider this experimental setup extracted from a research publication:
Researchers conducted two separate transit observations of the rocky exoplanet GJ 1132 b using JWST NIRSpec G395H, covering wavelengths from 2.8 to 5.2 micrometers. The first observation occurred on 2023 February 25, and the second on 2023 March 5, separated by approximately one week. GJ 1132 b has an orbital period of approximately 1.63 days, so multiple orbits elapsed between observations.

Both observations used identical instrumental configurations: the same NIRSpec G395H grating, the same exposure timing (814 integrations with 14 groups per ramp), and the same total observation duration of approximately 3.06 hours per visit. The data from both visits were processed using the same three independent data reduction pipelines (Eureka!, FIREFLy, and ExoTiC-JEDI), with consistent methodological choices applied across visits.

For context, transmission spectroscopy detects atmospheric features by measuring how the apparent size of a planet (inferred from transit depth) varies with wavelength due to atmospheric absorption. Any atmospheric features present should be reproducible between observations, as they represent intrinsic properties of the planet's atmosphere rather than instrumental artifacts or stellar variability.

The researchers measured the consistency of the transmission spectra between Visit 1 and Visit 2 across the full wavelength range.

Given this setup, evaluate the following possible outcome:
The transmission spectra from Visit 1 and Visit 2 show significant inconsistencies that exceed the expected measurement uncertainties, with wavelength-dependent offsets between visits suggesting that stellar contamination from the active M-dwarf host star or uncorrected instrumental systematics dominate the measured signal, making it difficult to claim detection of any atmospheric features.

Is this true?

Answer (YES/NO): NO